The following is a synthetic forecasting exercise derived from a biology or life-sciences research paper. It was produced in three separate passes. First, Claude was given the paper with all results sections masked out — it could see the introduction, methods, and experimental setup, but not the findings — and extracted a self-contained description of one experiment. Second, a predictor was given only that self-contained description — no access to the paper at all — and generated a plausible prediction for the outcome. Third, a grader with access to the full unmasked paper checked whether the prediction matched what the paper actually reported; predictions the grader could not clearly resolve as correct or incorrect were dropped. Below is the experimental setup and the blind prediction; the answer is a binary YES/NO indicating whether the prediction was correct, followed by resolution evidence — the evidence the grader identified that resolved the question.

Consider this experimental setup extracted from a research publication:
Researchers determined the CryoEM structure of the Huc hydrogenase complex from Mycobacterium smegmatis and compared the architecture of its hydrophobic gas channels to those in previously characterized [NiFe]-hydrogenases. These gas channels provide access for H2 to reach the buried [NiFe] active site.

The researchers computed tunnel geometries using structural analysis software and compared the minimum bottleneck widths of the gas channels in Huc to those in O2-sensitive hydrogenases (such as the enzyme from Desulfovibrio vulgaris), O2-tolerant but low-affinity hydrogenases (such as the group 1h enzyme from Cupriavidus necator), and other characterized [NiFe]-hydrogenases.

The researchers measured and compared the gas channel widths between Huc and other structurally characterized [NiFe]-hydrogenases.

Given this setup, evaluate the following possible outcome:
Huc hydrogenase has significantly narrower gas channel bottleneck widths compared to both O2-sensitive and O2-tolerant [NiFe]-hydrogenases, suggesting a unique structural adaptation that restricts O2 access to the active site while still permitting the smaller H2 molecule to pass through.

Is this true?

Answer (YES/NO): YES